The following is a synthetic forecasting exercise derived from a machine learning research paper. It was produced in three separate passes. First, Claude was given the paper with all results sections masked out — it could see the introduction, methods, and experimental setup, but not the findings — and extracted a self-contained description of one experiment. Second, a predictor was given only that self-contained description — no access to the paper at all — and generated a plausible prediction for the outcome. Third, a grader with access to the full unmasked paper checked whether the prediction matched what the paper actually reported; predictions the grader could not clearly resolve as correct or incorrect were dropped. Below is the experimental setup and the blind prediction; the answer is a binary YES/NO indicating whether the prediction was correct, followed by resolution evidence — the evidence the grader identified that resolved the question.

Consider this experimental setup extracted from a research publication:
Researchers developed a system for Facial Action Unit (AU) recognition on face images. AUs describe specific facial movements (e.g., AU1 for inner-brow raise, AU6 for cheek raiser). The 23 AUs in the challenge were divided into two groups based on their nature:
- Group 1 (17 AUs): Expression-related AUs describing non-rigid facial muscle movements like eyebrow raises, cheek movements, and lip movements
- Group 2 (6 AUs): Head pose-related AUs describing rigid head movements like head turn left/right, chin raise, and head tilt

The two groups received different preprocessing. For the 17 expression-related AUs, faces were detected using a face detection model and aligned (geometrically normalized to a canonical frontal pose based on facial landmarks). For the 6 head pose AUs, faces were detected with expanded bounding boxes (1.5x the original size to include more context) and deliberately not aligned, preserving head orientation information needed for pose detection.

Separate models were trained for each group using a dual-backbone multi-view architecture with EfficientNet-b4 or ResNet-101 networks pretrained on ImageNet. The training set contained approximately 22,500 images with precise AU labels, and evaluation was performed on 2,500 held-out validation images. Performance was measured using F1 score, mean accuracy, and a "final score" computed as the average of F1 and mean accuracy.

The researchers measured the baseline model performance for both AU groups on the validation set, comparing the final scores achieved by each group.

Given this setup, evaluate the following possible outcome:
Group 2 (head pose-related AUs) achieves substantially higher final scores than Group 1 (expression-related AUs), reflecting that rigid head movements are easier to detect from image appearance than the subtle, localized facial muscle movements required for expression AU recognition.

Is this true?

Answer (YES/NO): NO